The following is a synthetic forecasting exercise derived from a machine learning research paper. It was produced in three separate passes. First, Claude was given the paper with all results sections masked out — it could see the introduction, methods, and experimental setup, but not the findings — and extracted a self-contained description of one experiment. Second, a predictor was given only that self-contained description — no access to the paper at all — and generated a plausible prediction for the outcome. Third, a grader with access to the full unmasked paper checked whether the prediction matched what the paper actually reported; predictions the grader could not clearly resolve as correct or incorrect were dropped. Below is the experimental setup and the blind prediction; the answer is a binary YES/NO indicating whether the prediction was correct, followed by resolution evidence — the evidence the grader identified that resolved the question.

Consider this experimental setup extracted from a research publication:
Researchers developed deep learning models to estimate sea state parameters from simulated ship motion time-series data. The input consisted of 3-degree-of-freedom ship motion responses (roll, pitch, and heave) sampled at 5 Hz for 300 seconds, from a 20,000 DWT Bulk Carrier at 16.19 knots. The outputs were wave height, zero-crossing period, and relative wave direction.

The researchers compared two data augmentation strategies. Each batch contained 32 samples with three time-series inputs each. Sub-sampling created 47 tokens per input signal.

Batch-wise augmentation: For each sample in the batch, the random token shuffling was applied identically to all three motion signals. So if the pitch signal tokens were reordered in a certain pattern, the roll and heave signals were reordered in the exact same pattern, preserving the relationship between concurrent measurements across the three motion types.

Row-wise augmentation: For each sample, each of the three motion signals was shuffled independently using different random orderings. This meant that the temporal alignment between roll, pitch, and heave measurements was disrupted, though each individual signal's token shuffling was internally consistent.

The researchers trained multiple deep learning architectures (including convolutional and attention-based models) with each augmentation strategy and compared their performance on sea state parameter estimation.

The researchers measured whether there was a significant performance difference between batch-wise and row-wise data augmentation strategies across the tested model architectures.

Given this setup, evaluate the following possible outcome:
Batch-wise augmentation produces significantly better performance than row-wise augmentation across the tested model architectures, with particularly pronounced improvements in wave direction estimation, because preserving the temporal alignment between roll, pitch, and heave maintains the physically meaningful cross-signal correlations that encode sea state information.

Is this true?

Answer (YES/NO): NO